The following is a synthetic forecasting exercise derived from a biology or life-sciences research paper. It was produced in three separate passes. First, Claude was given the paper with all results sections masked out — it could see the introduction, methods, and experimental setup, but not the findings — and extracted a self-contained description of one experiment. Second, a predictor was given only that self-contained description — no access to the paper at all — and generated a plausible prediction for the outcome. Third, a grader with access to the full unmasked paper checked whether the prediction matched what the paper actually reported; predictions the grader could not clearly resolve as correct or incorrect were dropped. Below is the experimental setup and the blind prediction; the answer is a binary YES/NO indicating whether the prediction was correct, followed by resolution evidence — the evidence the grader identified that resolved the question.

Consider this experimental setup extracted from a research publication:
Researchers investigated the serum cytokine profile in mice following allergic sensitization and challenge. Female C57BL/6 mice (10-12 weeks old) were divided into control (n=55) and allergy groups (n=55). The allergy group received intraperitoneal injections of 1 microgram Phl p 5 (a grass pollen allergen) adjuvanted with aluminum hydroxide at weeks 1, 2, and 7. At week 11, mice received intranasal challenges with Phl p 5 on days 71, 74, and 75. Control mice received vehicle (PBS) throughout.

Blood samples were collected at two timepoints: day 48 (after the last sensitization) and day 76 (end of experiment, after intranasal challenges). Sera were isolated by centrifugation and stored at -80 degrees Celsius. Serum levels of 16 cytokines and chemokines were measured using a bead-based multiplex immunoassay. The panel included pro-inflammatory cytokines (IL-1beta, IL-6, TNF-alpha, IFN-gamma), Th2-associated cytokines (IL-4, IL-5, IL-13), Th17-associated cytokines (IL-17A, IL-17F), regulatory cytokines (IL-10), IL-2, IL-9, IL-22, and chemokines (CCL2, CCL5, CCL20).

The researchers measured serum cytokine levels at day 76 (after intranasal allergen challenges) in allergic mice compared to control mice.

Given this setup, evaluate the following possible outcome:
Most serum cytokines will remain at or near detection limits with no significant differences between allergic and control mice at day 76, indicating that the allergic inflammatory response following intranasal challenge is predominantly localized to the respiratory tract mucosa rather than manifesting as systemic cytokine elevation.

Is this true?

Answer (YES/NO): NO